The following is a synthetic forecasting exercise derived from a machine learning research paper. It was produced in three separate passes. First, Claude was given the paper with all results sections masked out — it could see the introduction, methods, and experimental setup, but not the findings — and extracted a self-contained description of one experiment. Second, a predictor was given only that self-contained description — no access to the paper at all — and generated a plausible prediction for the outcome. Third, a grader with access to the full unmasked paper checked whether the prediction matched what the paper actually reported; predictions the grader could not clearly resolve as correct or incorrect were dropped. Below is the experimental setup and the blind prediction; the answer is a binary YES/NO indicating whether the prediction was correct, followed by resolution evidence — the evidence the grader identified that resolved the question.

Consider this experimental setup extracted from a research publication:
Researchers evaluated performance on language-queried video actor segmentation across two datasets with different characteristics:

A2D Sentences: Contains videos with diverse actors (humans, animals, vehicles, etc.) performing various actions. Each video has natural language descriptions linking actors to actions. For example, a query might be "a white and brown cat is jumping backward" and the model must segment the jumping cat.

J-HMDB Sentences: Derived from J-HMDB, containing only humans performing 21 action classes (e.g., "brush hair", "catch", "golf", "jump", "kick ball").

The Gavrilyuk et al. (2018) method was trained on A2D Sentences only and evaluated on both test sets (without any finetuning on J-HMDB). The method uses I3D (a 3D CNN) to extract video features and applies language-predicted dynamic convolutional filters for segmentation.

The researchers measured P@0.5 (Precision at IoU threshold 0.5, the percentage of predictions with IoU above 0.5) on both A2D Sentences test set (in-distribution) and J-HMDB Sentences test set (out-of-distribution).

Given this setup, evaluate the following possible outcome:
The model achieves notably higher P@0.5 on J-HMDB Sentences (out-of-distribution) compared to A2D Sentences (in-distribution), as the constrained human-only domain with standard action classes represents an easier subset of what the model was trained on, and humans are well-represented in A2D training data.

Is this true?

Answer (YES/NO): YES